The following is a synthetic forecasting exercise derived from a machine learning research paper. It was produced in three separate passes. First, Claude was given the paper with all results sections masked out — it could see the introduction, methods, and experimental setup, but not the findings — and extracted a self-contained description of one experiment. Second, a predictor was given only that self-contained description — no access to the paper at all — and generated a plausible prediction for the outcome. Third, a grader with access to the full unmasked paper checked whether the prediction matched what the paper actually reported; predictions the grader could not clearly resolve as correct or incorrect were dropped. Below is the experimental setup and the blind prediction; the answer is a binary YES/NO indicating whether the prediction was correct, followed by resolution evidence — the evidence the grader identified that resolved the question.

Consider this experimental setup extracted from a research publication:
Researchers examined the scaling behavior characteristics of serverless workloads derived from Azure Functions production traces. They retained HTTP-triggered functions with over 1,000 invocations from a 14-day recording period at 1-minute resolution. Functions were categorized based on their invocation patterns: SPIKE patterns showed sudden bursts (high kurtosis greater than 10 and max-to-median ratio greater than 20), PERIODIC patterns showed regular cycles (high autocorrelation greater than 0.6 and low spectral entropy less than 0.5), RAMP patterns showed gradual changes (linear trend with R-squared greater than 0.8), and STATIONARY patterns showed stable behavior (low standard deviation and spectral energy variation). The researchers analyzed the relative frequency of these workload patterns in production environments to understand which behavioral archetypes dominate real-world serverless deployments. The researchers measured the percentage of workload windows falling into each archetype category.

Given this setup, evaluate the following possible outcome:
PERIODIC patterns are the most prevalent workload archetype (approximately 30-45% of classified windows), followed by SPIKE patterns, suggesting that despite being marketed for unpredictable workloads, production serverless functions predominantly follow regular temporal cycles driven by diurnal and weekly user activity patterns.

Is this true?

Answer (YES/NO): NO